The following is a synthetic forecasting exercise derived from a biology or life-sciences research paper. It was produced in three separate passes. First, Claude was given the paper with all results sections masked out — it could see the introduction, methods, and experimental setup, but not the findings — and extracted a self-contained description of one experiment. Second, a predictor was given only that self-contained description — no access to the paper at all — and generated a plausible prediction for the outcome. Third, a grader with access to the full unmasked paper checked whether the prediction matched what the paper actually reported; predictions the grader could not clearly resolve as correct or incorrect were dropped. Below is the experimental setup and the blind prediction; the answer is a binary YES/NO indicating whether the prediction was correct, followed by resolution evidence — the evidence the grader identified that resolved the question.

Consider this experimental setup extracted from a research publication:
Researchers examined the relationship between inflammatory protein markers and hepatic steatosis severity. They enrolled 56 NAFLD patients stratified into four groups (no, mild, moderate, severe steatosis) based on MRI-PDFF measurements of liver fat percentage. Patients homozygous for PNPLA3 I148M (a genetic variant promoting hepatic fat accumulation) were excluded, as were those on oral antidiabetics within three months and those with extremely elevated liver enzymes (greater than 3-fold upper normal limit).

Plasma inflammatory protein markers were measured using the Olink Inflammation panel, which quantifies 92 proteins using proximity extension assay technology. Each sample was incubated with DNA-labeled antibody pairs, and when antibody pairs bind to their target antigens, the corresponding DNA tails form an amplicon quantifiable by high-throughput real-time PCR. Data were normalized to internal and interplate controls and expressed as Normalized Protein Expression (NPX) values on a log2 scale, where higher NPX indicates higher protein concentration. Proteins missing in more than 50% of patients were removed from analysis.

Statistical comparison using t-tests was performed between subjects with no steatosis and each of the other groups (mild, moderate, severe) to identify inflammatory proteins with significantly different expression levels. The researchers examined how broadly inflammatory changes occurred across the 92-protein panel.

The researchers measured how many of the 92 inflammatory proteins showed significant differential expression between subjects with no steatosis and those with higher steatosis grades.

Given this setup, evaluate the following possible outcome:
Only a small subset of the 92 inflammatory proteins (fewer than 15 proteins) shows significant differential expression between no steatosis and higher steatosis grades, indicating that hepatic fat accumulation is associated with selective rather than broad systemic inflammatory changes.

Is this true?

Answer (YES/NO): NO